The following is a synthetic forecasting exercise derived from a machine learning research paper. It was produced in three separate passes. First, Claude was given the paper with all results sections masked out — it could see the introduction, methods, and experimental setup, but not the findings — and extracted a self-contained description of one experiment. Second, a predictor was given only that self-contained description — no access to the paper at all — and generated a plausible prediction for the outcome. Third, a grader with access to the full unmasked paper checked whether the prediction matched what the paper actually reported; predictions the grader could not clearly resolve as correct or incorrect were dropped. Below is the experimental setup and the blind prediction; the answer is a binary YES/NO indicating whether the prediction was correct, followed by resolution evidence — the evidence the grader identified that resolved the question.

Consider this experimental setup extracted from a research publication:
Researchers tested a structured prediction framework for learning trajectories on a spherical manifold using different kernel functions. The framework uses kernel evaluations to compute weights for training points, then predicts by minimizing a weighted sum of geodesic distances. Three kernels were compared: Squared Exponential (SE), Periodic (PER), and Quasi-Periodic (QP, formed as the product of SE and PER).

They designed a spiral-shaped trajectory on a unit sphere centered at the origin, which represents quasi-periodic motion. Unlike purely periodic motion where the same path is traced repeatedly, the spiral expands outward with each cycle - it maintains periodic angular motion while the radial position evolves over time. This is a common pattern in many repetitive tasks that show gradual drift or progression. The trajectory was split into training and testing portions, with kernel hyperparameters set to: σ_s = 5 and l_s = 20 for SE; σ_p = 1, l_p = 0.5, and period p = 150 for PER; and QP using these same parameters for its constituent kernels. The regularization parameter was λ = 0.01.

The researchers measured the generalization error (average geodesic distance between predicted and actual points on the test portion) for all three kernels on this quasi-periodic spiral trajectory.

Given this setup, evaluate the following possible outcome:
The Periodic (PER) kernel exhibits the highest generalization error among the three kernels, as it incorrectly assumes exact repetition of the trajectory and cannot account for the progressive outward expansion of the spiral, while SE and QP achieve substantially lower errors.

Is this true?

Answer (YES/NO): NO